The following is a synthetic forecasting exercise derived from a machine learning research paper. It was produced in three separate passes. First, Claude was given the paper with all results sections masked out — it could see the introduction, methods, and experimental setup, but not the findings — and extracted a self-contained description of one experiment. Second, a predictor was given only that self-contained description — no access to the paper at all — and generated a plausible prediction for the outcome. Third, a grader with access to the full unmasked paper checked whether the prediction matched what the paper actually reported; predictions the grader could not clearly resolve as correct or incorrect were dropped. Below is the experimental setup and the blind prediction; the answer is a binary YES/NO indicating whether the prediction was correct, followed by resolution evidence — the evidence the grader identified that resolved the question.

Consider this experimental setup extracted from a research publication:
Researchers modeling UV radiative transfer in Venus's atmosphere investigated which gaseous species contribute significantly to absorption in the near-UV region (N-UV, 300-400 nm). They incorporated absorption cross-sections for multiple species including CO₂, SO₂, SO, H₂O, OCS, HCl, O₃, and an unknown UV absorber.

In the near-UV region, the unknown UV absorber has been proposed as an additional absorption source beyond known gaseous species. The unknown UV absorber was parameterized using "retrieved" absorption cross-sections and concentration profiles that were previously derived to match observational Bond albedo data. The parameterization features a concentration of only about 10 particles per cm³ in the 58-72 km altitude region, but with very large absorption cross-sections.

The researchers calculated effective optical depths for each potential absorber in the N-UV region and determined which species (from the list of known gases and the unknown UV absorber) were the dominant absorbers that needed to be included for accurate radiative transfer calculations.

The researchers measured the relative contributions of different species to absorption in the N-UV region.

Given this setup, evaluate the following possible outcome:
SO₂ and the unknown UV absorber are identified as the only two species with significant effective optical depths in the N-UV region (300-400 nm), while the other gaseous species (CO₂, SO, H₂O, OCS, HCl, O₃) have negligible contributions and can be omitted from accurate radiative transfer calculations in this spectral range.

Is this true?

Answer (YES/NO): YES